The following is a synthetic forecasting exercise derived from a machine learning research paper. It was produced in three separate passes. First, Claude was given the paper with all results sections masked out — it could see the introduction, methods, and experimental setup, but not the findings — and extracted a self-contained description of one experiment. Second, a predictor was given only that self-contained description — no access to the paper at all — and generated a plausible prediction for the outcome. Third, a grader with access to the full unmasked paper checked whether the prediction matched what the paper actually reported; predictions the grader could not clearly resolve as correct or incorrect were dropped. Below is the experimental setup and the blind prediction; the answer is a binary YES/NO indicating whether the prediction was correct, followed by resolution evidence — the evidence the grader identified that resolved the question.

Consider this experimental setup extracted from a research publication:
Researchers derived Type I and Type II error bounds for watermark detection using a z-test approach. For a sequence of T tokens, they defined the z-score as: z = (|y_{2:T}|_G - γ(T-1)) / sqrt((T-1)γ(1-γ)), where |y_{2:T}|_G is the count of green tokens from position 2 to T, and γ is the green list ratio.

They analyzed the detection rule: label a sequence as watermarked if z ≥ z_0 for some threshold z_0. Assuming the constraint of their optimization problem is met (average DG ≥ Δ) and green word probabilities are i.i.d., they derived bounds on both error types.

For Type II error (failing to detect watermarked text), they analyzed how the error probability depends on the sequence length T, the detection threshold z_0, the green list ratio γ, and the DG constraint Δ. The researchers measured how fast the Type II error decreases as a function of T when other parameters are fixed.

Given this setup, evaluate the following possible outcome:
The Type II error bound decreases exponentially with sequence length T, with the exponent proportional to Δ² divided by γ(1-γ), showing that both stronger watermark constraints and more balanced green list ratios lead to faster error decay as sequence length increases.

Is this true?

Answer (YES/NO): NO